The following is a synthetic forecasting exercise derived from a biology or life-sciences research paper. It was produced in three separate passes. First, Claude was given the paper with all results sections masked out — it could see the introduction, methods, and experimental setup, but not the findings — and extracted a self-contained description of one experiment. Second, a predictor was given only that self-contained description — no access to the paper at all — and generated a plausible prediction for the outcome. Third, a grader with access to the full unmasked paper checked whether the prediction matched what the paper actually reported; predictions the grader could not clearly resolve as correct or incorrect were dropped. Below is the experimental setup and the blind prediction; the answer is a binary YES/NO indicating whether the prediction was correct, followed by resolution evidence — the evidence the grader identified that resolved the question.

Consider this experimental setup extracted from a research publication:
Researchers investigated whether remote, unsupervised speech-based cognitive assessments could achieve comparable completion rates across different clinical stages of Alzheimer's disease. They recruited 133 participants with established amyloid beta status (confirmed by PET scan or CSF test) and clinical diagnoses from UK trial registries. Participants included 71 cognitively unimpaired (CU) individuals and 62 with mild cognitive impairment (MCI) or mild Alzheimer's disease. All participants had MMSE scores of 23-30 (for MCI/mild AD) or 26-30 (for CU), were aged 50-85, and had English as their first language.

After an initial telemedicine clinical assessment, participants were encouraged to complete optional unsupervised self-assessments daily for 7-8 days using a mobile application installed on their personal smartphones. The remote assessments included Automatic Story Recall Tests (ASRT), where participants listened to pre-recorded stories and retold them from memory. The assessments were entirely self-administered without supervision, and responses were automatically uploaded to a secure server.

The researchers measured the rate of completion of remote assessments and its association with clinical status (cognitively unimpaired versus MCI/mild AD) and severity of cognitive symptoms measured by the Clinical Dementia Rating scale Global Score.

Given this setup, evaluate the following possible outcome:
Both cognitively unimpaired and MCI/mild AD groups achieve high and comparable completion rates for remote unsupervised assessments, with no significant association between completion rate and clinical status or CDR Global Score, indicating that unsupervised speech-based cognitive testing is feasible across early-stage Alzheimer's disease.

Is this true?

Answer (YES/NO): NO